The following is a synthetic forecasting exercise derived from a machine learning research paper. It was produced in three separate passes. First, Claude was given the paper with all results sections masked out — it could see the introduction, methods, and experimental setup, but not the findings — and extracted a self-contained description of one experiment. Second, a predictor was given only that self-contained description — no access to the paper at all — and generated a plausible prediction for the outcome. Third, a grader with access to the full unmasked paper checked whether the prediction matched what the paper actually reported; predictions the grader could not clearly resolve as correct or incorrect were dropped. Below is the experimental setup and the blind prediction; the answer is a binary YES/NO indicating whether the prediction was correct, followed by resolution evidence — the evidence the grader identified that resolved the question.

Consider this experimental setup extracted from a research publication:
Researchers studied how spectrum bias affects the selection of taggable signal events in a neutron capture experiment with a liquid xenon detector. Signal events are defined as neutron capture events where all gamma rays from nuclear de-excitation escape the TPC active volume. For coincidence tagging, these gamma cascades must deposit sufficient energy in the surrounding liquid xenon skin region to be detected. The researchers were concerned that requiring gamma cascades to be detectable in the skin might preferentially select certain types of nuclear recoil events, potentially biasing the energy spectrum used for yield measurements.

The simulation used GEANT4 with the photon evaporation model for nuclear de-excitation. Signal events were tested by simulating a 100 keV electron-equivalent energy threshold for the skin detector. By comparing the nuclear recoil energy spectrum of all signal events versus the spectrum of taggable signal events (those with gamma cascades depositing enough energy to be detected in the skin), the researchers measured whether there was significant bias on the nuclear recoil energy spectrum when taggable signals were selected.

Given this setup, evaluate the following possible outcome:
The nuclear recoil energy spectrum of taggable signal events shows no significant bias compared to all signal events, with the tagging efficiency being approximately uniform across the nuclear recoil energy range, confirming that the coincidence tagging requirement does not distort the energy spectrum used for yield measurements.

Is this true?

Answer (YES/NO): YES